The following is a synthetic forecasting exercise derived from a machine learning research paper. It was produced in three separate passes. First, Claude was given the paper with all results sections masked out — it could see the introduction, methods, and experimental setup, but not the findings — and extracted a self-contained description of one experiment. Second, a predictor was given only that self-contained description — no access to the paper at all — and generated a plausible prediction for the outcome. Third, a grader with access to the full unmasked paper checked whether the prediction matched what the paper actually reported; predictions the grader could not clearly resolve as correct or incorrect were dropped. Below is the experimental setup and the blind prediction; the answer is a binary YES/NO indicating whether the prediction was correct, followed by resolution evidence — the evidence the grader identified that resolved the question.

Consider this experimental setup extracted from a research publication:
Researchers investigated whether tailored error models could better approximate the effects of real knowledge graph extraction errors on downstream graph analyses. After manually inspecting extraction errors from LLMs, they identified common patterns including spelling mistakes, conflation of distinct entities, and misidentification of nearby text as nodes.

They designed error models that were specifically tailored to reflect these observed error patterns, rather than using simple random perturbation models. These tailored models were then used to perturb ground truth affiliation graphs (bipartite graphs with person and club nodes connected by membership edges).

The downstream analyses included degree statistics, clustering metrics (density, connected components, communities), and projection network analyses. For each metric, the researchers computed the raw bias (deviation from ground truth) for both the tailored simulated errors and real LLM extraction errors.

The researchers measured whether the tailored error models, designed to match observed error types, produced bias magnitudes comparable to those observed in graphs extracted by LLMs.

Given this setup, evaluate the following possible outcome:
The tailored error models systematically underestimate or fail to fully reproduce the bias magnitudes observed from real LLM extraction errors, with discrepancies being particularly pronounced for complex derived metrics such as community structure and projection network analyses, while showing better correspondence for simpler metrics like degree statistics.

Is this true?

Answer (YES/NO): NO